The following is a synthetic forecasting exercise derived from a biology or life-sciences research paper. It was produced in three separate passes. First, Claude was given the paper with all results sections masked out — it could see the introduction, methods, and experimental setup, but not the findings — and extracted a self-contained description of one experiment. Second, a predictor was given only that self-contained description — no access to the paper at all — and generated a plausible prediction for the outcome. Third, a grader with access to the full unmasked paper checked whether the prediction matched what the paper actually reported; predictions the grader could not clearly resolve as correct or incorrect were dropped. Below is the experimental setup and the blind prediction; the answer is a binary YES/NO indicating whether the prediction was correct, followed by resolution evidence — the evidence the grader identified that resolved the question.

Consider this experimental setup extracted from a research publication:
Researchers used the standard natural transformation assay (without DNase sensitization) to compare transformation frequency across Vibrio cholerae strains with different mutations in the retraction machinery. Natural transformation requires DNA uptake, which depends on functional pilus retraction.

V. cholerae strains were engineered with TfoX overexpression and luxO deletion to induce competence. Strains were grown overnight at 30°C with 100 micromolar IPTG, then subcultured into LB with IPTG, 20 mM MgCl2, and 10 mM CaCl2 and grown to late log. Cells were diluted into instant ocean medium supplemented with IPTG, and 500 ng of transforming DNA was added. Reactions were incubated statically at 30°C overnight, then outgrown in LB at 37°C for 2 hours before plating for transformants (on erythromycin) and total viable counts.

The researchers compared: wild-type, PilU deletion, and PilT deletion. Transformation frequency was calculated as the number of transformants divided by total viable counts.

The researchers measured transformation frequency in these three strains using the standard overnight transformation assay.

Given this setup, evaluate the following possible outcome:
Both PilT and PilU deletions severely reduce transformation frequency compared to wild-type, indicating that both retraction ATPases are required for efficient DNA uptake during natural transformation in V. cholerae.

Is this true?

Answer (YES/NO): NO